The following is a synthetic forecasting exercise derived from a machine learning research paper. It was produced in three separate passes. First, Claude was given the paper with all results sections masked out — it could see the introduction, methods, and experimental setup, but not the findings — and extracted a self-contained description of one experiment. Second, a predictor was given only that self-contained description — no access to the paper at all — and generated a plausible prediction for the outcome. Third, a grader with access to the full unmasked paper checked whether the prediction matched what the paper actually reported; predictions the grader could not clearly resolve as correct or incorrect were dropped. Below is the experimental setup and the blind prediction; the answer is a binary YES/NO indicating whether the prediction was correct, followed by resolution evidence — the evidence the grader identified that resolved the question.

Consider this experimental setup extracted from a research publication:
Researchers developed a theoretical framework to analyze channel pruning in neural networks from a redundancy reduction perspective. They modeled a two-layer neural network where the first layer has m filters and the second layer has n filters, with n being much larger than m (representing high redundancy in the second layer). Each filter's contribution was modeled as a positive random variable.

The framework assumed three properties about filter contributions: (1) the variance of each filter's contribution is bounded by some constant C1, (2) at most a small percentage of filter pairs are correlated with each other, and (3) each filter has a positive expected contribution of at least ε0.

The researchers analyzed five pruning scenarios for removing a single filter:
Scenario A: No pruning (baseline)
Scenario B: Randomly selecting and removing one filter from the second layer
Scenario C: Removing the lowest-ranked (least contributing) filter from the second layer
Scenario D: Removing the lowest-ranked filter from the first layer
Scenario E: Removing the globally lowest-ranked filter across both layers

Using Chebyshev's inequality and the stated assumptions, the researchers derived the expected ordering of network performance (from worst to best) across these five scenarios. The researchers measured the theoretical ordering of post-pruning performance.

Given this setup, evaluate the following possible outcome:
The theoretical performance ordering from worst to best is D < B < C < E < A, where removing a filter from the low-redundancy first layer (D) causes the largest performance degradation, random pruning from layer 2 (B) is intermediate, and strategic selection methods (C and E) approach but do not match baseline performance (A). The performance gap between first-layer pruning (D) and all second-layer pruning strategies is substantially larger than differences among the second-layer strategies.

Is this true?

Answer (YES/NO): NO